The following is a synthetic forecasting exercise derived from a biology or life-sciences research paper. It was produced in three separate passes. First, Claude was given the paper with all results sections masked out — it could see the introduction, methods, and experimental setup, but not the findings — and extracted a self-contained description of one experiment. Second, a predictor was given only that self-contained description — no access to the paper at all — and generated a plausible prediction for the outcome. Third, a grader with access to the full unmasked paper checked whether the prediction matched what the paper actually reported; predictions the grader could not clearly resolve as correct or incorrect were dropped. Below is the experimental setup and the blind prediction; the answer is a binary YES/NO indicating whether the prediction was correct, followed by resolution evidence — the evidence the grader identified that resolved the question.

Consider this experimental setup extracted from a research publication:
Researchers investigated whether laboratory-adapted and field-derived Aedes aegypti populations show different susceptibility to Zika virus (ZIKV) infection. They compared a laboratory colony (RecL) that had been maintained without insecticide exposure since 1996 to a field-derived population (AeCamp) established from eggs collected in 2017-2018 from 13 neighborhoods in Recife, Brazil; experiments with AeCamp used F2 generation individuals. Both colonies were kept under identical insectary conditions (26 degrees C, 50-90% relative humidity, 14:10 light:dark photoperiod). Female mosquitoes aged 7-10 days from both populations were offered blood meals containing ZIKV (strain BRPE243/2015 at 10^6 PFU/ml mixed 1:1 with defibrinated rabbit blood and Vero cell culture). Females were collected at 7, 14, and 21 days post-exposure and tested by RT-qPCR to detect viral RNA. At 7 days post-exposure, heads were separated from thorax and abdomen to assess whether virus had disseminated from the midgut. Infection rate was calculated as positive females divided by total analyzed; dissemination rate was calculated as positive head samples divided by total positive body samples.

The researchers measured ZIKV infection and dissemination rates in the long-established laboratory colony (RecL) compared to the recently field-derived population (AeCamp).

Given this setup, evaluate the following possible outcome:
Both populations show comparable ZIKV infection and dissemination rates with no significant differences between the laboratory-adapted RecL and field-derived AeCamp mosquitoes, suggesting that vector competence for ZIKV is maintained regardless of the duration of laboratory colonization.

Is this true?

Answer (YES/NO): NO